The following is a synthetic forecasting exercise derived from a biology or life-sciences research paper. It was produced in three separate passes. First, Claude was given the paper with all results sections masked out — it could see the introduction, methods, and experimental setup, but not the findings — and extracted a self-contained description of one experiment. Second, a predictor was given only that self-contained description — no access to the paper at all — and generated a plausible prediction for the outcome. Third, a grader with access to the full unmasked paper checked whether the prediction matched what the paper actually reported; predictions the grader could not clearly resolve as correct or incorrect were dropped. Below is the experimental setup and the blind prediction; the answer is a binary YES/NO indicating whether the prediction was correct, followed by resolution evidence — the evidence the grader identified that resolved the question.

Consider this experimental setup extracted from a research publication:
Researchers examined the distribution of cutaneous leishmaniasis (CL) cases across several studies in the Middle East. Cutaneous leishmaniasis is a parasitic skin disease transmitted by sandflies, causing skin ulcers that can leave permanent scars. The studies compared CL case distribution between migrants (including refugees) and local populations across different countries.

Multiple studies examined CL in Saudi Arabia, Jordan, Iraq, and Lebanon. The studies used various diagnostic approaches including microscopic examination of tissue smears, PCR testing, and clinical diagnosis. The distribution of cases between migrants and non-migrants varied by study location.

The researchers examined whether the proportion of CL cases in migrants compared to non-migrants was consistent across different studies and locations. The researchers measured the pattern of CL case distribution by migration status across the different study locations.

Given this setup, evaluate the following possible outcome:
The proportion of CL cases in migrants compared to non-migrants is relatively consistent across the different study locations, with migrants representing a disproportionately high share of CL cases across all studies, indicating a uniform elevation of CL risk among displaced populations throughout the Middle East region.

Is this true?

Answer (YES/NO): NO